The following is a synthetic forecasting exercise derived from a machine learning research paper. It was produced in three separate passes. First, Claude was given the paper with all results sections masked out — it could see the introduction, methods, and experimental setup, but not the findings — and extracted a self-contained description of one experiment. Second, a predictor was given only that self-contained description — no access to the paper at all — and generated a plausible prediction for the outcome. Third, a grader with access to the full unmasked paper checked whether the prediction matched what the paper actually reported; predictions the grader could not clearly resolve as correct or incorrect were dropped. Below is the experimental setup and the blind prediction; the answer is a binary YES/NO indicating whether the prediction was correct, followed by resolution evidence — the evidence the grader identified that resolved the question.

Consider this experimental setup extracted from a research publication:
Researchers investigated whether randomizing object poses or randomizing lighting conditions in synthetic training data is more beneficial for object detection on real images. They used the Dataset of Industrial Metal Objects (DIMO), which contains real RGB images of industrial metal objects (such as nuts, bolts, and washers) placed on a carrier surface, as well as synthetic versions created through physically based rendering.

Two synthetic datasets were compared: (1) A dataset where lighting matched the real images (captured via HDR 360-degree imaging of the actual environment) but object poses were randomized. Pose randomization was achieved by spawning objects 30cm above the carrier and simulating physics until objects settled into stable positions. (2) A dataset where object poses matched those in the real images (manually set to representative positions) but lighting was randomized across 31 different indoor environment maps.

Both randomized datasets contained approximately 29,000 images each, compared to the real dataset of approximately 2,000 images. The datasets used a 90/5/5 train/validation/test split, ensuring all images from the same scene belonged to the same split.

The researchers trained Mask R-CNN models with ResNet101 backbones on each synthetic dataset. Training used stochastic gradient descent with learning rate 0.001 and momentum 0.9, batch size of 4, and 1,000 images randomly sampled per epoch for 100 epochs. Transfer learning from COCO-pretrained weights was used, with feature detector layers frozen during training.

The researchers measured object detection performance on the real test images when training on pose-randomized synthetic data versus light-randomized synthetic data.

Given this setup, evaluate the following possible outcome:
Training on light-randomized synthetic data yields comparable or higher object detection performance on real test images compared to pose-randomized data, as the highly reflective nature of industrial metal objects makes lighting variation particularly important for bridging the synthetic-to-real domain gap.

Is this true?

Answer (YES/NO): YES